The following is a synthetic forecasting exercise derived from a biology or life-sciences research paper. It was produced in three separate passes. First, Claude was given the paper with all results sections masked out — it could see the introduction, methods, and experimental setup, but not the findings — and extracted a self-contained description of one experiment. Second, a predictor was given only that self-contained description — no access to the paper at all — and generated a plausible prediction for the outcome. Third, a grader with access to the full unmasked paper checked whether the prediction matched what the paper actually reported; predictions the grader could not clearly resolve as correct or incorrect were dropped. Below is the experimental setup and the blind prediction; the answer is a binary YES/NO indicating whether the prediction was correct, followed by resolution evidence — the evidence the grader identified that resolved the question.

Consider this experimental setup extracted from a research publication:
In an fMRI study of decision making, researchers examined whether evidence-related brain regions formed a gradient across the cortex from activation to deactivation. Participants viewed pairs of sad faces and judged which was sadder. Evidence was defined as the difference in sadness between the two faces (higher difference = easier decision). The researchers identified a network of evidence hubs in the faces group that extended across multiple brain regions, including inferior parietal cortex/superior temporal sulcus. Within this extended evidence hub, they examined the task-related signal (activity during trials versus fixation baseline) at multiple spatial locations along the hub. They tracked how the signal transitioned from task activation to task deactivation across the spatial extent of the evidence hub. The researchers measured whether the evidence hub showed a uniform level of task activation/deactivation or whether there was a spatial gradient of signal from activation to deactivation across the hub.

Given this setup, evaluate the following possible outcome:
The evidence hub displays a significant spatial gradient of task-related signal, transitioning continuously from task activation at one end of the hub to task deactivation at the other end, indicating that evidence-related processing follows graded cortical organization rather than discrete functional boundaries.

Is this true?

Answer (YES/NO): YES